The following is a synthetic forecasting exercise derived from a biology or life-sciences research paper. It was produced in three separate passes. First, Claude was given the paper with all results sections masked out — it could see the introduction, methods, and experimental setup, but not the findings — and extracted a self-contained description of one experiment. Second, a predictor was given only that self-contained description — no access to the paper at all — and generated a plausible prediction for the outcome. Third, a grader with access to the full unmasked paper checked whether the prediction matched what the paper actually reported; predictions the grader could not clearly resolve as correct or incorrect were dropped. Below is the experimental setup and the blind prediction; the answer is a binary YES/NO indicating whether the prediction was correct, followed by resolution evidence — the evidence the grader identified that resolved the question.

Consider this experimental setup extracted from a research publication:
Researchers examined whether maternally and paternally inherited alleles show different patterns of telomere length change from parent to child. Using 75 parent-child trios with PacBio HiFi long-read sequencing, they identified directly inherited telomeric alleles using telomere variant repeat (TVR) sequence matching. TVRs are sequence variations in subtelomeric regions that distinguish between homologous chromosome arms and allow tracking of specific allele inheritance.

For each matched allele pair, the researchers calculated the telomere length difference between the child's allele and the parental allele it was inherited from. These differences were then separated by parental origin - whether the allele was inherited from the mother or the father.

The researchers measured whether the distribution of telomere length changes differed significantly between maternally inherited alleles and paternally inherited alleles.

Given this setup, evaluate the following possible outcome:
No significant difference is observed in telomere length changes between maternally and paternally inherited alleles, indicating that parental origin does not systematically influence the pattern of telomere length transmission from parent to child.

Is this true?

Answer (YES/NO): NO